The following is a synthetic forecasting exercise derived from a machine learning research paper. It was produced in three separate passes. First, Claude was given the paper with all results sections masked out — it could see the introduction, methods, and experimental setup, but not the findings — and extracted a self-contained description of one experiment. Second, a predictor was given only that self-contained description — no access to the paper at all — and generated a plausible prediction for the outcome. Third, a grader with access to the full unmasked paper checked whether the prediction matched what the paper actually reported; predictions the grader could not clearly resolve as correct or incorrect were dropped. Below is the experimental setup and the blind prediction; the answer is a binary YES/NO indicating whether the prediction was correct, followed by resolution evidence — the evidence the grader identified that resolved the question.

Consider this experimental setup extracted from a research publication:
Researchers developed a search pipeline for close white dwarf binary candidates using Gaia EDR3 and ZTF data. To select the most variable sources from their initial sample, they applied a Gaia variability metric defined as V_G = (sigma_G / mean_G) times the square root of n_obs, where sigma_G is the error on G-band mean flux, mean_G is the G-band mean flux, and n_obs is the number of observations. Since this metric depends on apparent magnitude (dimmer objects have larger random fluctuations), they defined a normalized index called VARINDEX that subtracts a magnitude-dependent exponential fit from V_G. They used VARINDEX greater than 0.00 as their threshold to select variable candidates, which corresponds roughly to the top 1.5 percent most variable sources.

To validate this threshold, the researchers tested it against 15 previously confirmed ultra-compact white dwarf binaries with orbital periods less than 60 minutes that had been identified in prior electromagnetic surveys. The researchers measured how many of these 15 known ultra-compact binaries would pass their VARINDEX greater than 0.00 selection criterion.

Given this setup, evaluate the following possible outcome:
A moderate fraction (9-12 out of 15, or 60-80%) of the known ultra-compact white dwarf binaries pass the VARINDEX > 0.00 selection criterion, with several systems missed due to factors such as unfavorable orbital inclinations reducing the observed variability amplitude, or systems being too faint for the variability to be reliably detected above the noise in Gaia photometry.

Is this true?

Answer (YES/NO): NO